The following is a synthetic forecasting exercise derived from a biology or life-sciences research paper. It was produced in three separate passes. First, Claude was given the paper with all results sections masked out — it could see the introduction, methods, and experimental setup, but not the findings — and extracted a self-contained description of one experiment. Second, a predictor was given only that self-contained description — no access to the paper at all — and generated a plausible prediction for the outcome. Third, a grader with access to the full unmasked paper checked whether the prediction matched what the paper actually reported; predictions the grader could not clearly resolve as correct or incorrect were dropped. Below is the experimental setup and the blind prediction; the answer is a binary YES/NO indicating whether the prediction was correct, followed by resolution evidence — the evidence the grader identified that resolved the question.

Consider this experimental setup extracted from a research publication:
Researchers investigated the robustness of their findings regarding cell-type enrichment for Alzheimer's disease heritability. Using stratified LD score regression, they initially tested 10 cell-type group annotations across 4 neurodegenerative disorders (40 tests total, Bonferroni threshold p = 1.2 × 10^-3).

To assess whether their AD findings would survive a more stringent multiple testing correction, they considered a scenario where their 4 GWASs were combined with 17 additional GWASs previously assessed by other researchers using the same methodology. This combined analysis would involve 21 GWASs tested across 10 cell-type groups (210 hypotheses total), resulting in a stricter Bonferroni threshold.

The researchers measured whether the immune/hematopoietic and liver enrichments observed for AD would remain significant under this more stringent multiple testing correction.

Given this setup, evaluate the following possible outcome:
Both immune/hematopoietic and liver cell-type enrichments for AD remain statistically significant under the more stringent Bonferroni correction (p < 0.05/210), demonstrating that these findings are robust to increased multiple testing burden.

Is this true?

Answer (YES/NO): YES